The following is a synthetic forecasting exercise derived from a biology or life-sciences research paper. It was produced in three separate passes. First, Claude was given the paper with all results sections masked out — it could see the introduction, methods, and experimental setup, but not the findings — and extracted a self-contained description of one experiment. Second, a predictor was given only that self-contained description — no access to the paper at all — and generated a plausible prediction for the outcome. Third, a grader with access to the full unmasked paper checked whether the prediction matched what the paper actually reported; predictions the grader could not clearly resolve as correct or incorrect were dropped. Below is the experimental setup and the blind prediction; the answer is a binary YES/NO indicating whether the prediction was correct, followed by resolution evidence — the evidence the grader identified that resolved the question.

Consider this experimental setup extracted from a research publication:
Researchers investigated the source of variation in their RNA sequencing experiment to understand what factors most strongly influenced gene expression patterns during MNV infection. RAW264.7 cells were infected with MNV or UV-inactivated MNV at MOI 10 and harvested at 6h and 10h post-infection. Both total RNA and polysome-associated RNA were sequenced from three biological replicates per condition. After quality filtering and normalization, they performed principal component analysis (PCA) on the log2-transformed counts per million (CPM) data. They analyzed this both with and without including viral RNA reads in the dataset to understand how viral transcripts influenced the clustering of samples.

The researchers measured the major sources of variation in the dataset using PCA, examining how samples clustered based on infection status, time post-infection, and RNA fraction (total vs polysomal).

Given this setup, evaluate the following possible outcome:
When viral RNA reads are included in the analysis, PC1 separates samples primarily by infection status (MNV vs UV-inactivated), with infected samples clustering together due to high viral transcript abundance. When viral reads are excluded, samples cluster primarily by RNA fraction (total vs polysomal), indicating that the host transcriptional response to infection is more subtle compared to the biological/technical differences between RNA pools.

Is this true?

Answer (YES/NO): YES